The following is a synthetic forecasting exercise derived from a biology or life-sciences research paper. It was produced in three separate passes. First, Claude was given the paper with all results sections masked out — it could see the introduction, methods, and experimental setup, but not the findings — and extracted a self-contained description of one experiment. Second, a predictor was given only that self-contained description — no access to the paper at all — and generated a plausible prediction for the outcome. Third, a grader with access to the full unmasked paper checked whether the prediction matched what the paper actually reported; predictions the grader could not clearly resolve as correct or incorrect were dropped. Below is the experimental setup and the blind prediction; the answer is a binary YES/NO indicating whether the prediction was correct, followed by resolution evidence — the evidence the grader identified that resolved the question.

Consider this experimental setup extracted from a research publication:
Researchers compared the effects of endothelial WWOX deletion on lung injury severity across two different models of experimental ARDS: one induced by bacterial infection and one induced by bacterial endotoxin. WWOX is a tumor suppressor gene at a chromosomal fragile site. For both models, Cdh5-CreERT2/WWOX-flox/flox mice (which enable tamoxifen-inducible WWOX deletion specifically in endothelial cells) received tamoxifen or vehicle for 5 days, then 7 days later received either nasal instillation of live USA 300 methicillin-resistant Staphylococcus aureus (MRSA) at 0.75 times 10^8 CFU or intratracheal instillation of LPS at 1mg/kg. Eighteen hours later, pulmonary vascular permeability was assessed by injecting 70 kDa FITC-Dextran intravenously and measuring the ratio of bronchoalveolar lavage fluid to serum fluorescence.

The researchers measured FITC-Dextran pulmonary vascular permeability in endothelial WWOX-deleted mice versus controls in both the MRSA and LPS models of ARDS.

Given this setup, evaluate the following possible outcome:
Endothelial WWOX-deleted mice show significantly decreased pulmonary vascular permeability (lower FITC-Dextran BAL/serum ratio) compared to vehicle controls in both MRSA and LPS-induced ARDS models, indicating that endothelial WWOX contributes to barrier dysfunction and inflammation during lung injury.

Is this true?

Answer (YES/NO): NO